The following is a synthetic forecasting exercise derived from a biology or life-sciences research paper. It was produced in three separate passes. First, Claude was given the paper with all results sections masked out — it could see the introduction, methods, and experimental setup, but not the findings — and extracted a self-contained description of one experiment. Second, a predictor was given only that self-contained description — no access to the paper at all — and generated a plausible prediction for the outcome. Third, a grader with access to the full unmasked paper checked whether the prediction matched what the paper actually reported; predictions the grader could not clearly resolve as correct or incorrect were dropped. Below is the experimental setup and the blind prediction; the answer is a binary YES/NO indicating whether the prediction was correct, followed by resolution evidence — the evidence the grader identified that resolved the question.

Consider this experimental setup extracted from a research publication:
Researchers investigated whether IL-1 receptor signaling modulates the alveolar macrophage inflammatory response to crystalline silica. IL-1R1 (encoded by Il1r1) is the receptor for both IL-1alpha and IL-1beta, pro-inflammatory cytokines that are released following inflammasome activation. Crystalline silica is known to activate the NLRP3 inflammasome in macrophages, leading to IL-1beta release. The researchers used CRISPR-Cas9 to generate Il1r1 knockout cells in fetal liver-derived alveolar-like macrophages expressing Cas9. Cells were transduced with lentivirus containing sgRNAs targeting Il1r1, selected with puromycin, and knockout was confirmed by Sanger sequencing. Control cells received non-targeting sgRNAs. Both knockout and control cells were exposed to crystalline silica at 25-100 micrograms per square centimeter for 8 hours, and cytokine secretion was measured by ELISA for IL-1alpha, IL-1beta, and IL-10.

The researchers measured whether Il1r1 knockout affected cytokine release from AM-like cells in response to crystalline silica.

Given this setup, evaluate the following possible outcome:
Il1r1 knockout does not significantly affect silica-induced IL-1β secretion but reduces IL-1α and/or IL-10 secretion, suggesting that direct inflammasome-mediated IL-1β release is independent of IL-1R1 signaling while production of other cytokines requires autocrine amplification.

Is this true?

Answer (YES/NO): NO